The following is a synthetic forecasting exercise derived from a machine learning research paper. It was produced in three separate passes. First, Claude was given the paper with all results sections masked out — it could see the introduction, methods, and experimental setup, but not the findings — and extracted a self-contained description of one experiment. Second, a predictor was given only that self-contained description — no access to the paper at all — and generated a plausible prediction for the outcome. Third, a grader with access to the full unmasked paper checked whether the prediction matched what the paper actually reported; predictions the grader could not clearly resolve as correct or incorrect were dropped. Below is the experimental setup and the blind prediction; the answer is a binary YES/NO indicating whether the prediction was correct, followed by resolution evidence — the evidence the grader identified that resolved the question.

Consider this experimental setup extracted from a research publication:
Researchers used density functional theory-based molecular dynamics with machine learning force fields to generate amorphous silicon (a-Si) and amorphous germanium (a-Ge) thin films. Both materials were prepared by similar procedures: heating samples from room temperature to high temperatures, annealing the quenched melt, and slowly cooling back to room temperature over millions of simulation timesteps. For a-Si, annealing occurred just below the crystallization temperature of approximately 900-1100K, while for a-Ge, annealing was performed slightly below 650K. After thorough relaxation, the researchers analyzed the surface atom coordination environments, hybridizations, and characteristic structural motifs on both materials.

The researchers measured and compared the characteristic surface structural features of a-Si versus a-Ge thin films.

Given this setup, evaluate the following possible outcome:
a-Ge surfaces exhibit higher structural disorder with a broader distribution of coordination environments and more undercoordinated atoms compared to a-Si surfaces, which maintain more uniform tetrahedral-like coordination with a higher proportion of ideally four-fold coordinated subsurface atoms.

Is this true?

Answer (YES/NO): NO